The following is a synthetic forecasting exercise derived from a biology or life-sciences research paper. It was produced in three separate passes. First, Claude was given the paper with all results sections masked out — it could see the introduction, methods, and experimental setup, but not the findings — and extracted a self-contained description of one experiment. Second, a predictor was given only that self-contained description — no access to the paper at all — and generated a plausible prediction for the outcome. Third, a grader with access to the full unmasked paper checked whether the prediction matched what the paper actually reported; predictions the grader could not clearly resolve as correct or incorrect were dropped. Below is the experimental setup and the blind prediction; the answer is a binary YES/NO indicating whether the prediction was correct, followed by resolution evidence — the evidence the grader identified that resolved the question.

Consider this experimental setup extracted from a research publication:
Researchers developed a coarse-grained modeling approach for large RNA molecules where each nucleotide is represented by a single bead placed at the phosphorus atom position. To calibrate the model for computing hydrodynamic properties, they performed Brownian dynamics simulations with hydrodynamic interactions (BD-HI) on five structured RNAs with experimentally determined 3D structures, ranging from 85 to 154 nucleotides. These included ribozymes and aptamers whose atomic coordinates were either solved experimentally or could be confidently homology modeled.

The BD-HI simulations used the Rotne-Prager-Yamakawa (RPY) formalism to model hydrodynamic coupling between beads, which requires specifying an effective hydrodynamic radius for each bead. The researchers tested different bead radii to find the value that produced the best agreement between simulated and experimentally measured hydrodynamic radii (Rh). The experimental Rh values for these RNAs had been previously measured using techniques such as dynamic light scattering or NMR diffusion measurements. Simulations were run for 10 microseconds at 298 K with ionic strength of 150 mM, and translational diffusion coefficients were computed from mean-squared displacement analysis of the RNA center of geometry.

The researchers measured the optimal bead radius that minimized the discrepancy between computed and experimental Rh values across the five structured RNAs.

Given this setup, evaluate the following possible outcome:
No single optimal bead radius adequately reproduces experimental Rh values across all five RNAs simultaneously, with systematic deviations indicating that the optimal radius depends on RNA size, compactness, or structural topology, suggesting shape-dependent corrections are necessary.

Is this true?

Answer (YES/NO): NO